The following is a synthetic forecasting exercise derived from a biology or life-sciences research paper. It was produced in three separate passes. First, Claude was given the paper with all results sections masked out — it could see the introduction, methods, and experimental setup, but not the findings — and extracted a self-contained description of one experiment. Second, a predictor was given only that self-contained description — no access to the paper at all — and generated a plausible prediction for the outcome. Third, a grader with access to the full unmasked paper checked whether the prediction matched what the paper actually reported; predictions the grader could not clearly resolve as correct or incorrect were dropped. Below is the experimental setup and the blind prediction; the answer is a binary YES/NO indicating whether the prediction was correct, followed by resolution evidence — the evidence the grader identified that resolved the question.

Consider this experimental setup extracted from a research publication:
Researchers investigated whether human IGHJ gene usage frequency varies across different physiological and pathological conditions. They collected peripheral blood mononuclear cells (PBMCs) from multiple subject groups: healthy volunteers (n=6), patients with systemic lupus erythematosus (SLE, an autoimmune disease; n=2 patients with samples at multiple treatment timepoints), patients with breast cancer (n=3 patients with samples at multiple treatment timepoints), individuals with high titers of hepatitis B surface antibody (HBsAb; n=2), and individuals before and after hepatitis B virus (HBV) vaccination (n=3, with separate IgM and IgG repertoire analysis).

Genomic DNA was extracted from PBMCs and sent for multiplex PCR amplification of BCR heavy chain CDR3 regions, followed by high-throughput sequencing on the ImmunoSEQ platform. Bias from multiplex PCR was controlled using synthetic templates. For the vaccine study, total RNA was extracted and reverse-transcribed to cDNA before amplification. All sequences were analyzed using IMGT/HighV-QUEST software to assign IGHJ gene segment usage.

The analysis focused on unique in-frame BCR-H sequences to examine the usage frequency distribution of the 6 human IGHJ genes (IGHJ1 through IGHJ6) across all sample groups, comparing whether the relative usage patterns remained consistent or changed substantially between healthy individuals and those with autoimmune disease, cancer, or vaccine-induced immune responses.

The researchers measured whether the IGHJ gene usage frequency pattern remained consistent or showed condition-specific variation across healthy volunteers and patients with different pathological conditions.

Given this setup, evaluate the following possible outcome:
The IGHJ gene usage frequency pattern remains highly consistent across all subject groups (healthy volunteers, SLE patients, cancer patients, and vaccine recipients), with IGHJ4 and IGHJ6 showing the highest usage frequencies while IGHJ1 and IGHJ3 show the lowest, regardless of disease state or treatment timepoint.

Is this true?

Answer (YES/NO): NO